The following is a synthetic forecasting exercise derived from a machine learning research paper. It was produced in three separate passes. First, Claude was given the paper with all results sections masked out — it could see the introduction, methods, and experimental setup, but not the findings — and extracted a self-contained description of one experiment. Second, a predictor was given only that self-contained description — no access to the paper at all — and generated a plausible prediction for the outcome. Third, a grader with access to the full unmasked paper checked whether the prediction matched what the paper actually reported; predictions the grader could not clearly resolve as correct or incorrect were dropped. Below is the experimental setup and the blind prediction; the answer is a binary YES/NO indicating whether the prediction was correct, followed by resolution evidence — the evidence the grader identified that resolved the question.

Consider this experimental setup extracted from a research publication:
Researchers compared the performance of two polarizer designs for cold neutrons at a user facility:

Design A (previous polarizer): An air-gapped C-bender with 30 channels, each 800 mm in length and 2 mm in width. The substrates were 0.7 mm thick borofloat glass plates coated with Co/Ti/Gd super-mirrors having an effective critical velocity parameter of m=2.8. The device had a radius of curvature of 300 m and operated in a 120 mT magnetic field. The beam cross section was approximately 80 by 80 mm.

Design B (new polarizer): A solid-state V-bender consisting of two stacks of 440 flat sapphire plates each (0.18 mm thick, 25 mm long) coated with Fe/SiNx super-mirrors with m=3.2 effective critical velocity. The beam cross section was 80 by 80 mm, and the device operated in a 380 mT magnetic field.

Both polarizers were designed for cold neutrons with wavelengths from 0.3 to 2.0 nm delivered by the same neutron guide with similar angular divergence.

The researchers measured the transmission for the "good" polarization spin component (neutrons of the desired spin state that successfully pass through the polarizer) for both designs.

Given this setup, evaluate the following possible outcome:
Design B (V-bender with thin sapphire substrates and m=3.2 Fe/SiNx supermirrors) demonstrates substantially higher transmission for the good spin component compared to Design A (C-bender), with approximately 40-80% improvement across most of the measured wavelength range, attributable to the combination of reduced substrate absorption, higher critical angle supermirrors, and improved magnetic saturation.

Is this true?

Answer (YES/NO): NO